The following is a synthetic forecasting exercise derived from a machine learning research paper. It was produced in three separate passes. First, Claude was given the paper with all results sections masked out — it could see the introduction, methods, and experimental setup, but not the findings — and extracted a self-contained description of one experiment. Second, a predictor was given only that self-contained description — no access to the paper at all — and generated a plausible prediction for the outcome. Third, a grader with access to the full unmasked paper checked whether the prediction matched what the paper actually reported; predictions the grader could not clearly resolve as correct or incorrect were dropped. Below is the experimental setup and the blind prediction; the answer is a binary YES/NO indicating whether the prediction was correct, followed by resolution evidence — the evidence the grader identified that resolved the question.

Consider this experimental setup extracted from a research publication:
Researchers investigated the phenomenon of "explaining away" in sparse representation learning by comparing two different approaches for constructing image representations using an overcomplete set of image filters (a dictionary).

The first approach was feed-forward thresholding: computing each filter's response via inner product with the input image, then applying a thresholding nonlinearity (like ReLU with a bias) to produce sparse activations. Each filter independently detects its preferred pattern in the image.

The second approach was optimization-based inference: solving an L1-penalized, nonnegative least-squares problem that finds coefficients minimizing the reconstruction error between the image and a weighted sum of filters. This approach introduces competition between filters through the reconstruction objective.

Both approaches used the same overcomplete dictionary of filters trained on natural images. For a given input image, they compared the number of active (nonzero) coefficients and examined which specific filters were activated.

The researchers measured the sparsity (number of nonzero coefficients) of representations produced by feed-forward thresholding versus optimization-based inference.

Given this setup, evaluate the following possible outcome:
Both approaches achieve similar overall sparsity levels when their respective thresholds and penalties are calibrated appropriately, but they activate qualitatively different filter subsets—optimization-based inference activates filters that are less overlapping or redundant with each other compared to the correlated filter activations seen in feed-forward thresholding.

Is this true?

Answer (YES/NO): NO